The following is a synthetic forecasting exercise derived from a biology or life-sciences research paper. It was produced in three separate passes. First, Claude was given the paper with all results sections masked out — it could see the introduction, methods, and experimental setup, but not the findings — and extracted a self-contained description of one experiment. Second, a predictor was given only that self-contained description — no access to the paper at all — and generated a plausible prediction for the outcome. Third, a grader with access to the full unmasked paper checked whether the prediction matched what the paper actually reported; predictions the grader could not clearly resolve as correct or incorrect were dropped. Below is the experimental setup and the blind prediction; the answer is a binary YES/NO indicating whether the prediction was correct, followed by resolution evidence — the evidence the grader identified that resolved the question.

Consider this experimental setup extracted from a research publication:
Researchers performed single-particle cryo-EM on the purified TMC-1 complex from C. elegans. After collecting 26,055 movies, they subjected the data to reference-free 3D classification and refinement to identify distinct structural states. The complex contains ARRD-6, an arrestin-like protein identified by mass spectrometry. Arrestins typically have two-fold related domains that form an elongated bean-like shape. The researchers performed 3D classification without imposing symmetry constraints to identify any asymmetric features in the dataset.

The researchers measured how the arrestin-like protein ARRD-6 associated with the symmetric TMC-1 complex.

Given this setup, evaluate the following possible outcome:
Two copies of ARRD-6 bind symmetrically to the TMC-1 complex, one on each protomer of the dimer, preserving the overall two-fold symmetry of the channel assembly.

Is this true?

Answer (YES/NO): NO